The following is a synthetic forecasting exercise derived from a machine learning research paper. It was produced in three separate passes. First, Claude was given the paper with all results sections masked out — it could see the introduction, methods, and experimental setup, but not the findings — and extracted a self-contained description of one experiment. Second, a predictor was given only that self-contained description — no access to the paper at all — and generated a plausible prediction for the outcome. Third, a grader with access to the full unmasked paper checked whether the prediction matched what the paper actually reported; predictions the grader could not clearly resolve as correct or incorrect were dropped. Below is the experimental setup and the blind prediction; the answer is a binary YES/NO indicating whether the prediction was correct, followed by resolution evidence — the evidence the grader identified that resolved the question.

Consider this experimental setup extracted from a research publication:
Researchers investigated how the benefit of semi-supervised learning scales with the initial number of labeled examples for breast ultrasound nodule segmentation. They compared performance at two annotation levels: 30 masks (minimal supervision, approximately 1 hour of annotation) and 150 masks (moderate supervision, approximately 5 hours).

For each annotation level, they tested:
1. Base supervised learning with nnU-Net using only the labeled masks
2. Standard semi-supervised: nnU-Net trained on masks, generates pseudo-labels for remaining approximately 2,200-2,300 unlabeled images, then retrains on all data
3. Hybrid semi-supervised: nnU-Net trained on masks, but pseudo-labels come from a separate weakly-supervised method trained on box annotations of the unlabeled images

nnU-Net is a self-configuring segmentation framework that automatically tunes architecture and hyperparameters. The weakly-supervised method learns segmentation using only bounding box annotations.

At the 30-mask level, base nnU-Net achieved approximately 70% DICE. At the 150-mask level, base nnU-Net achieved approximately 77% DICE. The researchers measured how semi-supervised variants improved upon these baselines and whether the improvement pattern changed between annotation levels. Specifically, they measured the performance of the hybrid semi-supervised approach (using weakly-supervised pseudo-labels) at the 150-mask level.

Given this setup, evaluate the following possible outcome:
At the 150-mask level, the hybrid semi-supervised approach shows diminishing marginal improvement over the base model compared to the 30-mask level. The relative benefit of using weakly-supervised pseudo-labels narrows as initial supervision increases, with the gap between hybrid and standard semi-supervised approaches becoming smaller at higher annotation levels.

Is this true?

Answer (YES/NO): NO